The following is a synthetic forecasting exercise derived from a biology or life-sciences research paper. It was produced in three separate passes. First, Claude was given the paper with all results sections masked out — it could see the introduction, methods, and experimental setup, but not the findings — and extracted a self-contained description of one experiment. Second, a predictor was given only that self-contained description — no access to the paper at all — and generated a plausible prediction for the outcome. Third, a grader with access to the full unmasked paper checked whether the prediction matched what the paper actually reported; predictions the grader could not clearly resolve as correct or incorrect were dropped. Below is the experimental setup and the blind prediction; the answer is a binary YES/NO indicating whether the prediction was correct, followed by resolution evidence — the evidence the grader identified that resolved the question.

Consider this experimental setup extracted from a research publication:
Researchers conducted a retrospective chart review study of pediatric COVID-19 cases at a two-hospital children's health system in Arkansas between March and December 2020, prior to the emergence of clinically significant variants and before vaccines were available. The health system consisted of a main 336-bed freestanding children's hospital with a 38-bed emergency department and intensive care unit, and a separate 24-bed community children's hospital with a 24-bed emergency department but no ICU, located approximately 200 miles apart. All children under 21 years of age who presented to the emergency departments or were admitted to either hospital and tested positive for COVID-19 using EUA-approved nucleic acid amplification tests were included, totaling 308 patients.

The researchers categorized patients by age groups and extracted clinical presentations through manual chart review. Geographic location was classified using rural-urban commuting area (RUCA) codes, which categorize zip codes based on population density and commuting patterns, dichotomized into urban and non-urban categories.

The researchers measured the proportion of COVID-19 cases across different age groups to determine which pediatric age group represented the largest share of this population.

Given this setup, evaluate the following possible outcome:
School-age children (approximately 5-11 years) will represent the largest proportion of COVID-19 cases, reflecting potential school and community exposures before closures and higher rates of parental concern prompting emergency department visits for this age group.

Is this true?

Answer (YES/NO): NO